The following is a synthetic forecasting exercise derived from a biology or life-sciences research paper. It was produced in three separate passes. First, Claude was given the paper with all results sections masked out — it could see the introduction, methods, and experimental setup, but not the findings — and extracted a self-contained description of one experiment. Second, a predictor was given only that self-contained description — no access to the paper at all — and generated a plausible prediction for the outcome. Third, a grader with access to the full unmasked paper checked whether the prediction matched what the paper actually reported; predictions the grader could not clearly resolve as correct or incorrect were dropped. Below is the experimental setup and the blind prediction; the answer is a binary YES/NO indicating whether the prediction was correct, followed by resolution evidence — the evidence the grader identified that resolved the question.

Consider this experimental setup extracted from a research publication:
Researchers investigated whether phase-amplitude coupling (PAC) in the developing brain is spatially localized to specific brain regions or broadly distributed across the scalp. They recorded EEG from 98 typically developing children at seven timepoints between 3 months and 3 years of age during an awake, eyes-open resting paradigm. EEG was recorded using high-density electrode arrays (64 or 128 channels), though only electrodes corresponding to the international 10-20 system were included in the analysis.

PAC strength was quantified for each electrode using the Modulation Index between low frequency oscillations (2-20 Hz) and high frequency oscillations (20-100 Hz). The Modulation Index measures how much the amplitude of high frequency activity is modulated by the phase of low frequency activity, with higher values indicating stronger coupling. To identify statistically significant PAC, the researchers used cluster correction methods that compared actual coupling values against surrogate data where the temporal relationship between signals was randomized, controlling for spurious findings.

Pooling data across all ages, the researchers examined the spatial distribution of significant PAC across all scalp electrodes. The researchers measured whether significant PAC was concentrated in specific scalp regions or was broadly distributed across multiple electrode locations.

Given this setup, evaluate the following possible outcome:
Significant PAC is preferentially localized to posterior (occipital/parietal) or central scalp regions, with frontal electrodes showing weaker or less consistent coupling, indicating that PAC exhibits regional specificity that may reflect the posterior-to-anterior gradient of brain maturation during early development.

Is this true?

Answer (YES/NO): NO